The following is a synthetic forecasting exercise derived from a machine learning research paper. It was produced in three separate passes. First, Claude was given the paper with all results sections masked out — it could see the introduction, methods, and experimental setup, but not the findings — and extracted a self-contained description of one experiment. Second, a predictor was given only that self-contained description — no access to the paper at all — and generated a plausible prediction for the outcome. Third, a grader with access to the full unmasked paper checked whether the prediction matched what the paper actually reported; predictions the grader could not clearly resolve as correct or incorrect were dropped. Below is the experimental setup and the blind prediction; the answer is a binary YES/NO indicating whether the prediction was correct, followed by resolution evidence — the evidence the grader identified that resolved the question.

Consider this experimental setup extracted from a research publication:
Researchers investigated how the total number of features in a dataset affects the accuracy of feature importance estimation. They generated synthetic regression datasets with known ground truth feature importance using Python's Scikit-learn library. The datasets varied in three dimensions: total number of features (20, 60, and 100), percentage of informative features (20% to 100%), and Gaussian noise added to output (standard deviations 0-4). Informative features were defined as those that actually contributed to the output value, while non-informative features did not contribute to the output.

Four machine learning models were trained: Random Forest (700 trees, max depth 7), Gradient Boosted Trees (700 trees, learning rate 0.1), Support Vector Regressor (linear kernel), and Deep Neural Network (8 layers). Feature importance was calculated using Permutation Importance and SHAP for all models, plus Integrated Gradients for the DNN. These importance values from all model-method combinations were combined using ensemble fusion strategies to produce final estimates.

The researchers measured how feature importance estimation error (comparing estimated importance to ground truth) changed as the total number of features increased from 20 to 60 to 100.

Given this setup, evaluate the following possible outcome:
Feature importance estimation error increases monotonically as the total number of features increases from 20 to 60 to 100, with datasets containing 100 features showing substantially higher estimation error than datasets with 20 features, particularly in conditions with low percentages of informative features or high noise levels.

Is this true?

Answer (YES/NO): NO